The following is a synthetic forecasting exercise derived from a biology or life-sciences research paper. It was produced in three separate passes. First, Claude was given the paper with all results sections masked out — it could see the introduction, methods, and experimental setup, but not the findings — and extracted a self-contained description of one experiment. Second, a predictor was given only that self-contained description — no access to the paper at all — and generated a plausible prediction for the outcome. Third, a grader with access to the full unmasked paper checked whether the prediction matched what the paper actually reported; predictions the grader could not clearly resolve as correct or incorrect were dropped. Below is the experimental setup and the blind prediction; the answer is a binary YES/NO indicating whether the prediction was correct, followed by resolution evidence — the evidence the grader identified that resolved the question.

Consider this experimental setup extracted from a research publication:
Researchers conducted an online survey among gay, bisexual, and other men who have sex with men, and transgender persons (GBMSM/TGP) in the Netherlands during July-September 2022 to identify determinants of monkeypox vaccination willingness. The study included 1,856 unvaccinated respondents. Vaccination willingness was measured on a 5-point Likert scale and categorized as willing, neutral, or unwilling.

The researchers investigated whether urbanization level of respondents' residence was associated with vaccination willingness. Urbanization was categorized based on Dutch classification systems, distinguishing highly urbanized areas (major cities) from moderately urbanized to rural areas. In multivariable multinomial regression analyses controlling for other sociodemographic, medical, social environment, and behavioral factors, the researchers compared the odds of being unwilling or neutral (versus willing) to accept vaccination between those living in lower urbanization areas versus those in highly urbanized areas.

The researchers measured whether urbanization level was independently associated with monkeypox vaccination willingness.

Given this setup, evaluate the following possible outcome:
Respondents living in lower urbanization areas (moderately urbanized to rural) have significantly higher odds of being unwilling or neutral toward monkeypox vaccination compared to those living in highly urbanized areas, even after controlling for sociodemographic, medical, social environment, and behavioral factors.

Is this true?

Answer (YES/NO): YES